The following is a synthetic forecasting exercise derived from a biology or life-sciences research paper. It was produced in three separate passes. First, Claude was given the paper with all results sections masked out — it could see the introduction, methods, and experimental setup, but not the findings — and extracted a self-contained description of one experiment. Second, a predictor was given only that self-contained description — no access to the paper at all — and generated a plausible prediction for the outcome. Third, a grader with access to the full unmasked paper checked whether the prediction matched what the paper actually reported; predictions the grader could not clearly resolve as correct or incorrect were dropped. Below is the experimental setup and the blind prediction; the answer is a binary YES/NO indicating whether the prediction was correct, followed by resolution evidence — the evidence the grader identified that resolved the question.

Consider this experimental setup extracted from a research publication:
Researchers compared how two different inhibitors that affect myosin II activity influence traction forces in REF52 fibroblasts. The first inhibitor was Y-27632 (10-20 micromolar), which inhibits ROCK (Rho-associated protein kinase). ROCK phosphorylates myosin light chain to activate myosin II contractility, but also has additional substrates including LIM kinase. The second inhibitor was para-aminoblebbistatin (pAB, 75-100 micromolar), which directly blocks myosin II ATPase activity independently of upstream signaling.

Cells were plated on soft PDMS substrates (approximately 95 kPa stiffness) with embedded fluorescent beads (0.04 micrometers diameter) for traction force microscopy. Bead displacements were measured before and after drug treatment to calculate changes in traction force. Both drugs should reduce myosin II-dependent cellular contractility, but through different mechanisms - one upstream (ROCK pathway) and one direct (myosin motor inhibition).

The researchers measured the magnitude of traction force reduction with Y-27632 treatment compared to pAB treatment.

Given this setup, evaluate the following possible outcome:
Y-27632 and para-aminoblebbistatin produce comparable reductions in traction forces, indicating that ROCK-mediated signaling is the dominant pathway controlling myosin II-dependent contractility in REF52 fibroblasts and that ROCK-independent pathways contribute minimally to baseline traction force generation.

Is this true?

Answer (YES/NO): YES